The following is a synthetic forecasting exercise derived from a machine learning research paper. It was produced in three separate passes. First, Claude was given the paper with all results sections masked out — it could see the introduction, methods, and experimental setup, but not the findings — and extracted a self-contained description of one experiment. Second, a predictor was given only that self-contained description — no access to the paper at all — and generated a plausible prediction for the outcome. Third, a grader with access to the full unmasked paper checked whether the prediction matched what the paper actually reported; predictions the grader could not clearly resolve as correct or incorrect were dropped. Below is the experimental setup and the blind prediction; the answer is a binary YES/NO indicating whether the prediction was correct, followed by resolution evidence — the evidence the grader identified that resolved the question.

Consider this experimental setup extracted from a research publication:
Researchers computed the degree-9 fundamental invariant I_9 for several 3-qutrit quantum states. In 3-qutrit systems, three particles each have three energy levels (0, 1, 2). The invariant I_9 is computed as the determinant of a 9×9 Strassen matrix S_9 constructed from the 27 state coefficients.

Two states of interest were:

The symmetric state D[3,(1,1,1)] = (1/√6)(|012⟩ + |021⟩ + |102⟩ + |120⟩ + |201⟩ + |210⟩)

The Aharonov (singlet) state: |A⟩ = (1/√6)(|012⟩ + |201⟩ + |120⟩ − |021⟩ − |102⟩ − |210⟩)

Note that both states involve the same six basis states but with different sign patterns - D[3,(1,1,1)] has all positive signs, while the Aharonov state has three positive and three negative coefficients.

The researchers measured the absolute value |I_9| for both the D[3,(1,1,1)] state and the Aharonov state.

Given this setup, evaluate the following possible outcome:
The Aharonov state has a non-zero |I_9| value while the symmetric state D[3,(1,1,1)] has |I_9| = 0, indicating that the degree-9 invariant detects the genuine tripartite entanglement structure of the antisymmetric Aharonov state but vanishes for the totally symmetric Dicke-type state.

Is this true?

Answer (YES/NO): YES